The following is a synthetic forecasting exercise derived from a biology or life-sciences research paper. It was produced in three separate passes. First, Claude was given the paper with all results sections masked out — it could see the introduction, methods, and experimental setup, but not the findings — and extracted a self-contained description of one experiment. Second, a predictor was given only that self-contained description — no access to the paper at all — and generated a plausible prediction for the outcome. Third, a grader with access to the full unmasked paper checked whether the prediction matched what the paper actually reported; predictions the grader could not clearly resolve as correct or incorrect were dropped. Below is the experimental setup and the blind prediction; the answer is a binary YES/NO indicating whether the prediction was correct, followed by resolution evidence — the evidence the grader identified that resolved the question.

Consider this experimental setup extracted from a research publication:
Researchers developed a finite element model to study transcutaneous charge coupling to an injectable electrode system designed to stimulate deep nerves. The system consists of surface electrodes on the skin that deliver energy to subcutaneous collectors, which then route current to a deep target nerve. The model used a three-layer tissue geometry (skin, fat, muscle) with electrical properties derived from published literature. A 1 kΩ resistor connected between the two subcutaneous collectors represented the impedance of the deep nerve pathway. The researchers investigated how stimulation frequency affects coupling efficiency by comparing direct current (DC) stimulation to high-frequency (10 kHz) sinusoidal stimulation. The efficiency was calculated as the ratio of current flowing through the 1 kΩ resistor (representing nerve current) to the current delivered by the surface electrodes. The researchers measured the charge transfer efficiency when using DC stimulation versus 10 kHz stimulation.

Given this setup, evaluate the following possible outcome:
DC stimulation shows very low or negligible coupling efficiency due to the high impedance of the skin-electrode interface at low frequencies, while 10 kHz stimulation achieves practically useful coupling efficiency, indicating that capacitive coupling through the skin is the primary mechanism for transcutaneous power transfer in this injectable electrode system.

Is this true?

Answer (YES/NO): NO